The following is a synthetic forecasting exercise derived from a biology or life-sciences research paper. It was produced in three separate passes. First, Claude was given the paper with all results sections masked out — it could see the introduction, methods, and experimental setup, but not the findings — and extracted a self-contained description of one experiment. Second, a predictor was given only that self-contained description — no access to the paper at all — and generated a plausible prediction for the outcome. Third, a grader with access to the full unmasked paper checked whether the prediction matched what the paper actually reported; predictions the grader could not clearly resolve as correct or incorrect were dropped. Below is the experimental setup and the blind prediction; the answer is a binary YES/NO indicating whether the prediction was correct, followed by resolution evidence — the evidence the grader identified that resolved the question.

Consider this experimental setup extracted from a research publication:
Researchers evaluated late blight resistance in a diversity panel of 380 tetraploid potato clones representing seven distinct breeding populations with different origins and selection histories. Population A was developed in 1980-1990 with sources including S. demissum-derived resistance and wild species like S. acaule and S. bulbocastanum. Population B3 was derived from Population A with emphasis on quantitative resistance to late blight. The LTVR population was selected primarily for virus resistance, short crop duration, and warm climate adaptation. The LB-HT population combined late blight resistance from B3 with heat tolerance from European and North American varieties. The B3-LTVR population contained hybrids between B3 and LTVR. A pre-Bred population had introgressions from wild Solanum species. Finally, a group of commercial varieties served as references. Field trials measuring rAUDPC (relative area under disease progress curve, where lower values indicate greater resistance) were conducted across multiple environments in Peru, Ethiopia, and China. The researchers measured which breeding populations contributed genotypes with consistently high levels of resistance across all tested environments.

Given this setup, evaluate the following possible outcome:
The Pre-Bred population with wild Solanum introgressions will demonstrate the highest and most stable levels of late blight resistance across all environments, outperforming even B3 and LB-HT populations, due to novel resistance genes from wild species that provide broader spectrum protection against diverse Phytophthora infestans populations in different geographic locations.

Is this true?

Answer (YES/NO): NO